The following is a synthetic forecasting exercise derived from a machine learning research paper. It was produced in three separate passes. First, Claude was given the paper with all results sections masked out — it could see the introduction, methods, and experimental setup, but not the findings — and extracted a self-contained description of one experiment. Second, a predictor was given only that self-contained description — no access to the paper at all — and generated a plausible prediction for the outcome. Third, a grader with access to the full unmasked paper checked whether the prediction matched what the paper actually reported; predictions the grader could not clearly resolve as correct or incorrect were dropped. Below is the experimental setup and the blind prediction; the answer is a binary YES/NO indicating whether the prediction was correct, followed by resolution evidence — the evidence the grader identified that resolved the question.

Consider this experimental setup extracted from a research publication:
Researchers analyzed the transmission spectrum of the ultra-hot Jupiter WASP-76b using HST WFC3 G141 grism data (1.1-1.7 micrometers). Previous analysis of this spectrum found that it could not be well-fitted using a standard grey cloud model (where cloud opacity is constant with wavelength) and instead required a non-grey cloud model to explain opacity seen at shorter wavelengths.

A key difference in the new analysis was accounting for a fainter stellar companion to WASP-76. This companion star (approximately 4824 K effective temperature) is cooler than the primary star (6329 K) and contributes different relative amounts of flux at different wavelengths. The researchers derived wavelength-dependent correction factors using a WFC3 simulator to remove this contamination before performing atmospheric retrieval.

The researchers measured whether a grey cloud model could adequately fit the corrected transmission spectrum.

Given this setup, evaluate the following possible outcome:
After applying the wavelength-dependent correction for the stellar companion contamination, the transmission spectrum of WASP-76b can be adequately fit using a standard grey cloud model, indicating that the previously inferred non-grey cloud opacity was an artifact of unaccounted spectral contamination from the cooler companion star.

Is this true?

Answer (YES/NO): YES